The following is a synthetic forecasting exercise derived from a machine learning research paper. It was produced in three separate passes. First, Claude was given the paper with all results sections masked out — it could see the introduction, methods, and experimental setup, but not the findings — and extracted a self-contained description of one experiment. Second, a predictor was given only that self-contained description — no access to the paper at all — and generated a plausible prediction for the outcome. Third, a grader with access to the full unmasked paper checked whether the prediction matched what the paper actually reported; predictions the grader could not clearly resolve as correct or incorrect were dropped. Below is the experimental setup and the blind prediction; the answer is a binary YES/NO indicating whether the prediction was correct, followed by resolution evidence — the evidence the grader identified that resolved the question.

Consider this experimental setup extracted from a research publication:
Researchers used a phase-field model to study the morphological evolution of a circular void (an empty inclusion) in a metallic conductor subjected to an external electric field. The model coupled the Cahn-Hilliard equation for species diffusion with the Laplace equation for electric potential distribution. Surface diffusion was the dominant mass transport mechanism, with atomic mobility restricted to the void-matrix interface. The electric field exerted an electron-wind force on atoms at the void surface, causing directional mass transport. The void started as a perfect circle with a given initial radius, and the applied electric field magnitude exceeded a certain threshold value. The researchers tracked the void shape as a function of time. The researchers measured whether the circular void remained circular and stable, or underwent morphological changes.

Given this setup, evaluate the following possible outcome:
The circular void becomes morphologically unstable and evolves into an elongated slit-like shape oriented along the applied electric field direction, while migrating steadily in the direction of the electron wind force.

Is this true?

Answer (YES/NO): YES